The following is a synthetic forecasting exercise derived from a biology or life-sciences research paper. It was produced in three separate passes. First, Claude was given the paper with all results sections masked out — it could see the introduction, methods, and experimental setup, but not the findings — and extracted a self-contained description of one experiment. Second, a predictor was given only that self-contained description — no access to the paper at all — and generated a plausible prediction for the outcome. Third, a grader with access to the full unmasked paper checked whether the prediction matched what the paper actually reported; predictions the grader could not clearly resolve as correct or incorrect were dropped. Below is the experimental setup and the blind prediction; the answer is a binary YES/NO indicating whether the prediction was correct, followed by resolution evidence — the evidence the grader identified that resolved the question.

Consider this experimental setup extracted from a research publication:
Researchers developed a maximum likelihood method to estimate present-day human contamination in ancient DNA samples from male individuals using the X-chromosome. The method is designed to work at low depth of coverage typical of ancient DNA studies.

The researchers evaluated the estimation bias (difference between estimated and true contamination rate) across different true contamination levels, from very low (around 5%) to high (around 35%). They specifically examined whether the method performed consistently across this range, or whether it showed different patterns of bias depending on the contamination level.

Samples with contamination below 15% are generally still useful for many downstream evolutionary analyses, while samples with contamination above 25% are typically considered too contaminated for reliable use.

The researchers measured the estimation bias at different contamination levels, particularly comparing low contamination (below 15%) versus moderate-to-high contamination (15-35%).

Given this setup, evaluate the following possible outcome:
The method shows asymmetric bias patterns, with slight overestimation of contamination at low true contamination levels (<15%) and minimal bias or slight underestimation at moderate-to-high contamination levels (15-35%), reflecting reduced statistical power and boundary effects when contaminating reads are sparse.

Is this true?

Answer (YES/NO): NO